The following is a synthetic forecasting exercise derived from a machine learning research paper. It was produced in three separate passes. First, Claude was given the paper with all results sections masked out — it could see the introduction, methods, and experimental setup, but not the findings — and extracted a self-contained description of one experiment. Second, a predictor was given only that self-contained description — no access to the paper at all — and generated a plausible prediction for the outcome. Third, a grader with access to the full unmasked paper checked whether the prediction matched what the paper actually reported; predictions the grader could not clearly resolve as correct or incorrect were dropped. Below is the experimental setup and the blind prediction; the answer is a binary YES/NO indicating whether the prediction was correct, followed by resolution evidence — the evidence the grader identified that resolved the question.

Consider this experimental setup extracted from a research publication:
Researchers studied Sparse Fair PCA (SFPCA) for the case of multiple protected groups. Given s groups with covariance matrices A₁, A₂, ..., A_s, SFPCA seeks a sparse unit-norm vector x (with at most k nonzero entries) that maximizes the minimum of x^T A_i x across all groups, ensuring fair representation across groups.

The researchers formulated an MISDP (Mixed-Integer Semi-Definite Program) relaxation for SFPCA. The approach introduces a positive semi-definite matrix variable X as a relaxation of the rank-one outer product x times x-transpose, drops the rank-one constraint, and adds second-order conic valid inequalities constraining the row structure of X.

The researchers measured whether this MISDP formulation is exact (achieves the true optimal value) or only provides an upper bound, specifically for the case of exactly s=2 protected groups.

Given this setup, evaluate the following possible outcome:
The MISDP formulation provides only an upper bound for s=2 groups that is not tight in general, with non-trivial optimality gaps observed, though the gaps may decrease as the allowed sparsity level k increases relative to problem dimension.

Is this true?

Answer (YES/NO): NO